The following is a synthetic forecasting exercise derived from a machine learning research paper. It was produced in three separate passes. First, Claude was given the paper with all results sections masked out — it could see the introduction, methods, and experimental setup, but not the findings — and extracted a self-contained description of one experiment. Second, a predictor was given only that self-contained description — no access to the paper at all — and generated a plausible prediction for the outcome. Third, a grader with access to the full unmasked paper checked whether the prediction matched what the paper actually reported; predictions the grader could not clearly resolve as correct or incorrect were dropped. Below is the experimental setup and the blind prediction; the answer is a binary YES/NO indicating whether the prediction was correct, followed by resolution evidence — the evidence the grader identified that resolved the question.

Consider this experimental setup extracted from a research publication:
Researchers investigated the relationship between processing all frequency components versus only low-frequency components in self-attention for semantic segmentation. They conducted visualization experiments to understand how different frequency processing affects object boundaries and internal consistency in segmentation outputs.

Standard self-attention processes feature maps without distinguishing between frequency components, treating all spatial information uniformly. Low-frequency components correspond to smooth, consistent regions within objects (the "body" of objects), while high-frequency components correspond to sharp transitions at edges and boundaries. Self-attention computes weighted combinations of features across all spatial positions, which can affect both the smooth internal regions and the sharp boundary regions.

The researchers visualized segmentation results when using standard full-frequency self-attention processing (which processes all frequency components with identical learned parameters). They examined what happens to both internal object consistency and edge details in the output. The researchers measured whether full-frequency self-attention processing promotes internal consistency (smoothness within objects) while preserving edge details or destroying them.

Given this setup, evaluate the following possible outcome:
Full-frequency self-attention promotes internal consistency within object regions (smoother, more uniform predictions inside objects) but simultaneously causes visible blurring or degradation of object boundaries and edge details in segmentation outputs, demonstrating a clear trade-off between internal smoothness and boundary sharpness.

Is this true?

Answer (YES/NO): YES